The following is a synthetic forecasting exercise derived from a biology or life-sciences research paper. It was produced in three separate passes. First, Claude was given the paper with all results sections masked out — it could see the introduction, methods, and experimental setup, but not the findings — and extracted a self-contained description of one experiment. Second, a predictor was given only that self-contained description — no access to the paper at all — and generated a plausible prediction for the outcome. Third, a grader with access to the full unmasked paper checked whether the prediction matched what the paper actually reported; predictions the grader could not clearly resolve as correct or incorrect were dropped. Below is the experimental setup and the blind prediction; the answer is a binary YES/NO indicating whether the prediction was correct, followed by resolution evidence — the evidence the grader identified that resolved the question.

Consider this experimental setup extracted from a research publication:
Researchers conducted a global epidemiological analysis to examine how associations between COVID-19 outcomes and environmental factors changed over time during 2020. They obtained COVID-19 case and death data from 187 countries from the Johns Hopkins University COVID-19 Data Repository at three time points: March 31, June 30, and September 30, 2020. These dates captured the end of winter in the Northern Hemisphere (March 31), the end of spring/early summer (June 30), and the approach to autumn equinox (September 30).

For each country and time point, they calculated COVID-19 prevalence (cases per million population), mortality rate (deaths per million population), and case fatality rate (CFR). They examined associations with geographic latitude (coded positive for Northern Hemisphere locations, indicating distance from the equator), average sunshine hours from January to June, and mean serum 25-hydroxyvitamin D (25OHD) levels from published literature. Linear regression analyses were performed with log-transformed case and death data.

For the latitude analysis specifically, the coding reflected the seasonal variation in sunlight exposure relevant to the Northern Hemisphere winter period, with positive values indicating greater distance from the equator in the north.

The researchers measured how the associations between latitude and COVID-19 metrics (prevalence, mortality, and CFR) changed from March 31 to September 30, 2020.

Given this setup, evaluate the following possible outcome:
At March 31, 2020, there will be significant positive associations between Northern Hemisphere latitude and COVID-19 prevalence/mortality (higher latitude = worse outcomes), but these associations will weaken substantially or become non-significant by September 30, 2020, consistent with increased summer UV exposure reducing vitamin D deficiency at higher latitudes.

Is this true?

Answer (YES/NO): YES